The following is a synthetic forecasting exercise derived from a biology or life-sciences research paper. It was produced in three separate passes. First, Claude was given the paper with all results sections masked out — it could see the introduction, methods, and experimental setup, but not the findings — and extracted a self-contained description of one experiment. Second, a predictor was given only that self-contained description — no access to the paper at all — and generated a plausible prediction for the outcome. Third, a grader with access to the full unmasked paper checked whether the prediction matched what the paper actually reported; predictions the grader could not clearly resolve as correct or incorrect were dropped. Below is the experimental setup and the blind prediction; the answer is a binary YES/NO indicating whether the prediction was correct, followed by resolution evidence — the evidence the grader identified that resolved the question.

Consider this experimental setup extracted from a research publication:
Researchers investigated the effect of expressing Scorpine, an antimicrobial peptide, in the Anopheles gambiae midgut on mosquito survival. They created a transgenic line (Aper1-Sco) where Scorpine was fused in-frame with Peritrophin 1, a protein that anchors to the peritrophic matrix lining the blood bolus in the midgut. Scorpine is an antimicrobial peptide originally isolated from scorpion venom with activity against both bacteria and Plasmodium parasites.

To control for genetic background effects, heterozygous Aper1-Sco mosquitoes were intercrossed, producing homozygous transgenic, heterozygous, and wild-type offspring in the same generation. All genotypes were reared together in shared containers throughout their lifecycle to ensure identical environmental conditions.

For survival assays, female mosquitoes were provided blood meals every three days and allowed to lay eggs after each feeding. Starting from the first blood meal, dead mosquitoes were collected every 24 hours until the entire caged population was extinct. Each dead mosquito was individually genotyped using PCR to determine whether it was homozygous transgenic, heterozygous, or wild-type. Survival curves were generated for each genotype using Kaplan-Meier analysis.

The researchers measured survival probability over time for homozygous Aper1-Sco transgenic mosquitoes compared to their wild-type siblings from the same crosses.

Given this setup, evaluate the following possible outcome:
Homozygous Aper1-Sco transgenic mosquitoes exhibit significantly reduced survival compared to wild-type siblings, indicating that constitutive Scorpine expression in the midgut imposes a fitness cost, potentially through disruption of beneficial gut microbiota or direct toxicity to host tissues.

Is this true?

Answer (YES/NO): NO